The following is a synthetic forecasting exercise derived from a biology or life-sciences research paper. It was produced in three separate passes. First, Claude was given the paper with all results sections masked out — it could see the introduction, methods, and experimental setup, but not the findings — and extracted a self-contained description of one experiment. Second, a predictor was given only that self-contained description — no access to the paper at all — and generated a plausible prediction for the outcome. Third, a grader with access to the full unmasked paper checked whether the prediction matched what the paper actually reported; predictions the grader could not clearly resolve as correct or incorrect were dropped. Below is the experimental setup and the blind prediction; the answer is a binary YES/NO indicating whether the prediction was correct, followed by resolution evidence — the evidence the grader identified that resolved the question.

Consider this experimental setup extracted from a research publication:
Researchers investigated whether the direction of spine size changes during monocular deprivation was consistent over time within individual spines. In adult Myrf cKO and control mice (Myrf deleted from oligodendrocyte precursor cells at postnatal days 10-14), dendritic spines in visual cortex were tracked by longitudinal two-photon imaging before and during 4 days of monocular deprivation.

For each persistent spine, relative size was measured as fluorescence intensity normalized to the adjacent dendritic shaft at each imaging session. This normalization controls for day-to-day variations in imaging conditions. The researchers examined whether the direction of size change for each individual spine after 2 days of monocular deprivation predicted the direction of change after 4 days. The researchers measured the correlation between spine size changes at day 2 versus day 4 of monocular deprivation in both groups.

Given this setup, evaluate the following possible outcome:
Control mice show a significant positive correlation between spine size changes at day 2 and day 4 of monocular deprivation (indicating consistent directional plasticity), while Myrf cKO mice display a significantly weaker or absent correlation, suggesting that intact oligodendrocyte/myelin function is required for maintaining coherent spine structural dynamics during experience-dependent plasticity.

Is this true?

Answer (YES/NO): NO